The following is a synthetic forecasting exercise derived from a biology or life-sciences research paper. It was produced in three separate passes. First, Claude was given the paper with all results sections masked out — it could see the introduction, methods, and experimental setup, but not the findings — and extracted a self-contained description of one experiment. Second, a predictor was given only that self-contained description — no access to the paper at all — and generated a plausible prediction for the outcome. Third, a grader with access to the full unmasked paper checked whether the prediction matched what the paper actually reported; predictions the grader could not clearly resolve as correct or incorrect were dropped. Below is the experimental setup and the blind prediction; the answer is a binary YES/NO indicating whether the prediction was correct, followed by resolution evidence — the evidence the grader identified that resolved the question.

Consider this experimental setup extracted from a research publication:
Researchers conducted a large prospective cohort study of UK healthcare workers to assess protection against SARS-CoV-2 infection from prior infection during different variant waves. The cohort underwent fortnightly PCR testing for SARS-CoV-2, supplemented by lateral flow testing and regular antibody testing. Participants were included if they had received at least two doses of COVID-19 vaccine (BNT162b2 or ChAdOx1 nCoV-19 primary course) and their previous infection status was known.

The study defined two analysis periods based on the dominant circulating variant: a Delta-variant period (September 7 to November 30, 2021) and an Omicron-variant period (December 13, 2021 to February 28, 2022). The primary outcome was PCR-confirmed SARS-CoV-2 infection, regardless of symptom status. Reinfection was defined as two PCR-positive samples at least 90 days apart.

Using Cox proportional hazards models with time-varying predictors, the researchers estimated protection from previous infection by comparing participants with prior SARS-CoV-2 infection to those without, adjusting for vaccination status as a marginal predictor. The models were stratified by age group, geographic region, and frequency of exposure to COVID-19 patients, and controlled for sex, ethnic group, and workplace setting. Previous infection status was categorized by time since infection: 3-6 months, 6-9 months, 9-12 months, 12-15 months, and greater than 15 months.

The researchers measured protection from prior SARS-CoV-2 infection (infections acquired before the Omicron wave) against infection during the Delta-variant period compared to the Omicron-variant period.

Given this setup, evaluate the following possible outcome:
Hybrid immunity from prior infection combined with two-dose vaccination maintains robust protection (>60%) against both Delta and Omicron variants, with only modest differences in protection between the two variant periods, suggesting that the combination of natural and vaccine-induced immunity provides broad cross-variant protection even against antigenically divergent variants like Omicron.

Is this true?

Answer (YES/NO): NO